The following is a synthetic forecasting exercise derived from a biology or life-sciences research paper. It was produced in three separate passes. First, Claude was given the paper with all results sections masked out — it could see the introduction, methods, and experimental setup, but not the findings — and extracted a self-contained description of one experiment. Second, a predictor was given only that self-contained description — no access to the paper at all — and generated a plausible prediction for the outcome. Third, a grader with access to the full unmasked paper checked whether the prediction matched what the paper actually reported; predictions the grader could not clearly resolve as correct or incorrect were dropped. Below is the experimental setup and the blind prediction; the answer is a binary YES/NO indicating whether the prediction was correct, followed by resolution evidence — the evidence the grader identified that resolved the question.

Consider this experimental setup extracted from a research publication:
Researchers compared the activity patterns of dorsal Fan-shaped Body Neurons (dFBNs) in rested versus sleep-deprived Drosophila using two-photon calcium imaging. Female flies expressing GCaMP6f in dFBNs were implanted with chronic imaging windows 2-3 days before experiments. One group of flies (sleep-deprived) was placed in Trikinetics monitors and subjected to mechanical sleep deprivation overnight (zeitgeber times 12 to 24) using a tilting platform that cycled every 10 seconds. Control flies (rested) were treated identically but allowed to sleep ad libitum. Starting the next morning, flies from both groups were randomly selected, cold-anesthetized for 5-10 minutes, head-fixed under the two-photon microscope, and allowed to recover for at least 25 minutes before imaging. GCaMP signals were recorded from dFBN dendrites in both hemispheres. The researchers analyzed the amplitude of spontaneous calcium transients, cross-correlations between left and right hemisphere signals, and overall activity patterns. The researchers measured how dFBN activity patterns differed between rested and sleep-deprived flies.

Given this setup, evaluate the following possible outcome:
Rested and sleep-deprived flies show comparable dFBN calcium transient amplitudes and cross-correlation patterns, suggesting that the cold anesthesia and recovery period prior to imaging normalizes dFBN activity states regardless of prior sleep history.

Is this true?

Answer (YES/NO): NO